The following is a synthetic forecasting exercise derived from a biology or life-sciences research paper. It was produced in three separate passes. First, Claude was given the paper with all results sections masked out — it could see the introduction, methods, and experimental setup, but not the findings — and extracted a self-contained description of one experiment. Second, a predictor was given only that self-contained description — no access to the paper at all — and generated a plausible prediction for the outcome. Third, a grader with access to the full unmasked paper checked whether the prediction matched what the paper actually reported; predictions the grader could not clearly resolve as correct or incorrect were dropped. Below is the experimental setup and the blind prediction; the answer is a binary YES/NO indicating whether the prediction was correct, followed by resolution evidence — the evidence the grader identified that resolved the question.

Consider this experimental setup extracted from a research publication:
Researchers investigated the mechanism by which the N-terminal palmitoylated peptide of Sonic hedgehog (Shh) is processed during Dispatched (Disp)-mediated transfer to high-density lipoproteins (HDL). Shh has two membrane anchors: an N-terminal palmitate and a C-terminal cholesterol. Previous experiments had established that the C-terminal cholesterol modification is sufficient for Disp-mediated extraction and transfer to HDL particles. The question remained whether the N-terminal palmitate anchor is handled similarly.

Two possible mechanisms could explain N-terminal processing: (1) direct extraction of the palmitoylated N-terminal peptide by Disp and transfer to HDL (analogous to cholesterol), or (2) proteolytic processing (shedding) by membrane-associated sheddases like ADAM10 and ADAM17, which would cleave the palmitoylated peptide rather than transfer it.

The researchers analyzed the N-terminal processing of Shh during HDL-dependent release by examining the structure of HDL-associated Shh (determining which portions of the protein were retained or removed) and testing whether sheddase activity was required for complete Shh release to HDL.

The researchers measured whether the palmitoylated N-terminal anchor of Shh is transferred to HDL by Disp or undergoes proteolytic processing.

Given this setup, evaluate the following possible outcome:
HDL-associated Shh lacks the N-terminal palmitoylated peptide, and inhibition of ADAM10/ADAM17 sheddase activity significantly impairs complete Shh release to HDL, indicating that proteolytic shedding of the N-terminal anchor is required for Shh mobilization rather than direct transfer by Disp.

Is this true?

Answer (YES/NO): NO